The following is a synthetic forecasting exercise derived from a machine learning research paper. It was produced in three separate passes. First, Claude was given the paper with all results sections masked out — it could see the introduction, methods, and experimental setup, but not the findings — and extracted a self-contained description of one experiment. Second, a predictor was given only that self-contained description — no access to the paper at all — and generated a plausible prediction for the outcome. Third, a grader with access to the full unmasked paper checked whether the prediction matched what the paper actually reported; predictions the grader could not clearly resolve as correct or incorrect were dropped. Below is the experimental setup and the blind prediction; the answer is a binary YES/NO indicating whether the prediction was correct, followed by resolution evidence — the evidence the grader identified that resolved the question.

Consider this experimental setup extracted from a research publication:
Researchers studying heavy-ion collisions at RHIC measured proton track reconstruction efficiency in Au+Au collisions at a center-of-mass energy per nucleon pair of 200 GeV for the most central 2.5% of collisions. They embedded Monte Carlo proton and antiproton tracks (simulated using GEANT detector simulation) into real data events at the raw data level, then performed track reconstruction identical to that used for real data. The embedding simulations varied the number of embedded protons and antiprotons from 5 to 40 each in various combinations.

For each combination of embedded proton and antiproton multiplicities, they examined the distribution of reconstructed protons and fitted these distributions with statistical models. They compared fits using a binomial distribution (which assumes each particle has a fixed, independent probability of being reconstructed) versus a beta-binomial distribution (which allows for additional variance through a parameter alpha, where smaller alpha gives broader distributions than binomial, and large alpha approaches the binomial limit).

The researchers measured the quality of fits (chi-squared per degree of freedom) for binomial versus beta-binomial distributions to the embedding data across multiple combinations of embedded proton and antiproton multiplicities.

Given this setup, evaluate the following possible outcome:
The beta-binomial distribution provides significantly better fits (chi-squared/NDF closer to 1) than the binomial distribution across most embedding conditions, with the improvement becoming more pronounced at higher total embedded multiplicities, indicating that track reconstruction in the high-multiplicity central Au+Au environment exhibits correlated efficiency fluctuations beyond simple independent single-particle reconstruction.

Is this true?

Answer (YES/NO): NO